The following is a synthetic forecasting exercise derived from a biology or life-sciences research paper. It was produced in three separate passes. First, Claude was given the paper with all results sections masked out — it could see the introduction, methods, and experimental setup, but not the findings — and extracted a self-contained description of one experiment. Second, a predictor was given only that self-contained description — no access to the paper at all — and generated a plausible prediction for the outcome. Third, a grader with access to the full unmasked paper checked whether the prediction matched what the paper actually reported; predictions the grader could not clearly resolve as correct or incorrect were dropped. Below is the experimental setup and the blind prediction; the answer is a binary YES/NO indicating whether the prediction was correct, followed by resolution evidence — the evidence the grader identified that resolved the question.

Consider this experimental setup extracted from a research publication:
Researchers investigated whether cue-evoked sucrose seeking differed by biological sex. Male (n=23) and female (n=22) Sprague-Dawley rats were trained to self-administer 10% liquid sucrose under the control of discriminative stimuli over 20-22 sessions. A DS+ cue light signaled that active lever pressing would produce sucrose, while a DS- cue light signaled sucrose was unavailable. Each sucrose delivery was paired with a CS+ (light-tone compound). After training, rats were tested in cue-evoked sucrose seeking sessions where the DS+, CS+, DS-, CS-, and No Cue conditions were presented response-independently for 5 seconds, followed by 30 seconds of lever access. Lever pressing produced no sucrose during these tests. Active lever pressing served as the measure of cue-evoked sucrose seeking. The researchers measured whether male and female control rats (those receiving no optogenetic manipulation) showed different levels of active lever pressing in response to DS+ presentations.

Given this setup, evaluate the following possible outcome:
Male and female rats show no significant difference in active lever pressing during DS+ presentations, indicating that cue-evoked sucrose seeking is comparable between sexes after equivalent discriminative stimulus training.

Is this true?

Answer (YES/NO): YES